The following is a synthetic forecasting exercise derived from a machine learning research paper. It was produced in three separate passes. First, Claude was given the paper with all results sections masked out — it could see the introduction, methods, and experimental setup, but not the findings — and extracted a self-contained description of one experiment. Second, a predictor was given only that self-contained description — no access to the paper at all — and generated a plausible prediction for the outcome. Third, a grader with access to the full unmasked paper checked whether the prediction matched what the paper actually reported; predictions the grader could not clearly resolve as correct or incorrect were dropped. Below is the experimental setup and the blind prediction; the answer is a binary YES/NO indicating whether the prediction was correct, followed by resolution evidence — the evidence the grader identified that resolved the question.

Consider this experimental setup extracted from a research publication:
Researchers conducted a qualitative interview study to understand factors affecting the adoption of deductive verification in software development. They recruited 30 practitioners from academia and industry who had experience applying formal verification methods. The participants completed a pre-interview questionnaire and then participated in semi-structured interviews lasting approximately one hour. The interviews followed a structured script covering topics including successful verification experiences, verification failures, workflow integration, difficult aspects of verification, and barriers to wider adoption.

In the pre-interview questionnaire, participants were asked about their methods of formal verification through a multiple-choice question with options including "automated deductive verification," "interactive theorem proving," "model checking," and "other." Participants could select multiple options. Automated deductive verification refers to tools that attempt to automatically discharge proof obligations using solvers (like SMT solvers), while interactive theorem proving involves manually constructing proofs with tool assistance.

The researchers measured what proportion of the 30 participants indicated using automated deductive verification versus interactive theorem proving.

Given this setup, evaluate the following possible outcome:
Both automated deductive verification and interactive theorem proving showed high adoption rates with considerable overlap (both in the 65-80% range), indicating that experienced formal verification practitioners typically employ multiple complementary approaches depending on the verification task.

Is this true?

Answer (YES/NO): NO